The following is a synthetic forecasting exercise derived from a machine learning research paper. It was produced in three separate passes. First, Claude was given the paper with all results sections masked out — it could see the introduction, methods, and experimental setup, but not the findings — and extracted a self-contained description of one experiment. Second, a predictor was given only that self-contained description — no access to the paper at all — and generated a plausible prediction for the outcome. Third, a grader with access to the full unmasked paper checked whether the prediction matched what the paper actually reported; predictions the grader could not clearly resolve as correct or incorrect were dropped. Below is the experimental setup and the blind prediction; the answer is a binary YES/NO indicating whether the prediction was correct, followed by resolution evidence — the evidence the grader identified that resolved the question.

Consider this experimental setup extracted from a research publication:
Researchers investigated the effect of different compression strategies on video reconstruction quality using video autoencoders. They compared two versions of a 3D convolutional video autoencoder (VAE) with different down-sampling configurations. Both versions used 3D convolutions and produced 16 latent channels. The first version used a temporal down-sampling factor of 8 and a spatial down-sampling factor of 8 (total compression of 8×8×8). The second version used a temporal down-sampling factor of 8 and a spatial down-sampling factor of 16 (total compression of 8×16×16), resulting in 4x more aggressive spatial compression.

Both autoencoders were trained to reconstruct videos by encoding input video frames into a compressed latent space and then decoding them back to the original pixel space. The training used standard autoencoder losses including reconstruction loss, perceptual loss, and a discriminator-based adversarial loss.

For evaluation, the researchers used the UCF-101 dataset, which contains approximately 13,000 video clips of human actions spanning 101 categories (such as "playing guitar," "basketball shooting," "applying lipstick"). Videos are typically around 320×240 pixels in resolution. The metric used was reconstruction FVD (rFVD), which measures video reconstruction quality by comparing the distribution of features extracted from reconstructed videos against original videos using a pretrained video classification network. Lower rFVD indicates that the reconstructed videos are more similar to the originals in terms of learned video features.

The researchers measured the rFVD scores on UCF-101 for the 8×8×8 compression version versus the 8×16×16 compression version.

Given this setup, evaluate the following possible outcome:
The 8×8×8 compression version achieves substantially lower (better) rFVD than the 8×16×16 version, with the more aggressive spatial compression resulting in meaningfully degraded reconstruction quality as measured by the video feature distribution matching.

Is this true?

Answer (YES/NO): YES